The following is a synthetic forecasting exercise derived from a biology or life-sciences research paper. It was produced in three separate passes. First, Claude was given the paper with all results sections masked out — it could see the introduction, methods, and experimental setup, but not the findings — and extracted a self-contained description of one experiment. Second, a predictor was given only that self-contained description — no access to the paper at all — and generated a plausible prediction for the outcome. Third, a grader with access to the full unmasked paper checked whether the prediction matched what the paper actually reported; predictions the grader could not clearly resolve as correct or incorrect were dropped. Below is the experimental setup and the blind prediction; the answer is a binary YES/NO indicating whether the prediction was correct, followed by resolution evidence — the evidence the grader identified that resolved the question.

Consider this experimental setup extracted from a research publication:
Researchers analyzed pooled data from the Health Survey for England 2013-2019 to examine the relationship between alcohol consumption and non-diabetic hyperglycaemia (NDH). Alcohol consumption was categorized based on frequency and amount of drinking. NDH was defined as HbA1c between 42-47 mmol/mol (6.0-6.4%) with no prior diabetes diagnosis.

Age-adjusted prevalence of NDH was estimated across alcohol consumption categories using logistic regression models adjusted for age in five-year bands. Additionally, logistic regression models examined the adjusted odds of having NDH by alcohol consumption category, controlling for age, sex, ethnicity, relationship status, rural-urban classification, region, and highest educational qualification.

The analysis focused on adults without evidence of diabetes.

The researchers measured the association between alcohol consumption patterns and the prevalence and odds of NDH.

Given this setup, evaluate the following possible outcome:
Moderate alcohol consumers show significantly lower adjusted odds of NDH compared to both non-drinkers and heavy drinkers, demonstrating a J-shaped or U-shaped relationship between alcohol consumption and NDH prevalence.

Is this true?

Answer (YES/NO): NO